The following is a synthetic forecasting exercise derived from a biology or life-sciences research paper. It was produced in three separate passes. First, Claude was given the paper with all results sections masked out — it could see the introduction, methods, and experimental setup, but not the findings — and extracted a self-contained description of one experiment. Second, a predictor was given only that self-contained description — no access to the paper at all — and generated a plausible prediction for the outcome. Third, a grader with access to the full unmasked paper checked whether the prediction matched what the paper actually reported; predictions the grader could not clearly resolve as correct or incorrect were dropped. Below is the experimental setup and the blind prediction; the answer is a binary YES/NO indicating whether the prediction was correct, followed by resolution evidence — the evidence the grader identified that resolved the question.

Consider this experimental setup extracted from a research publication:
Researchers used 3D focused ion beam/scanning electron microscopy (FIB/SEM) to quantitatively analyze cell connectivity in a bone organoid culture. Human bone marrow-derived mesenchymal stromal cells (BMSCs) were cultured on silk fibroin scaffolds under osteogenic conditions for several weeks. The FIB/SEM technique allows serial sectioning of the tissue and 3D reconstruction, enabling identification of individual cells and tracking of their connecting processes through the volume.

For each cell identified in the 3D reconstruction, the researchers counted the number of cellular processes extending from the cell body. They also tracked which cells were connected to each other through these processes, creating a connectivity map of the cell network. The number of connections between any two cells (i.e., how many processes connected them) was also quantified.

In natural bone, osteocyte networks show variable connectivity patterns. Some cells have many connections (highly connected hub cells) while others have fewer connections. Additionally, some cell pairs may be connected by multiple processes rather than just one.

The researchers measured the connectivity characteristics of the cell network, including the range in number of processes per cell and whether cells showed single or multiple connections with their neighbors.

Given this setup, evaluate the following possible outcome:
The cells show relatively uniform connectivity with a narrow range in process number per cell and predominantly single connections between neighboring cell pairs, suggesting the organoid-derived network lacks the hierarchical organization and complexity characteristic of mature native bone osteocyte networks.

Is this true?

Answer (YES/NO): NO